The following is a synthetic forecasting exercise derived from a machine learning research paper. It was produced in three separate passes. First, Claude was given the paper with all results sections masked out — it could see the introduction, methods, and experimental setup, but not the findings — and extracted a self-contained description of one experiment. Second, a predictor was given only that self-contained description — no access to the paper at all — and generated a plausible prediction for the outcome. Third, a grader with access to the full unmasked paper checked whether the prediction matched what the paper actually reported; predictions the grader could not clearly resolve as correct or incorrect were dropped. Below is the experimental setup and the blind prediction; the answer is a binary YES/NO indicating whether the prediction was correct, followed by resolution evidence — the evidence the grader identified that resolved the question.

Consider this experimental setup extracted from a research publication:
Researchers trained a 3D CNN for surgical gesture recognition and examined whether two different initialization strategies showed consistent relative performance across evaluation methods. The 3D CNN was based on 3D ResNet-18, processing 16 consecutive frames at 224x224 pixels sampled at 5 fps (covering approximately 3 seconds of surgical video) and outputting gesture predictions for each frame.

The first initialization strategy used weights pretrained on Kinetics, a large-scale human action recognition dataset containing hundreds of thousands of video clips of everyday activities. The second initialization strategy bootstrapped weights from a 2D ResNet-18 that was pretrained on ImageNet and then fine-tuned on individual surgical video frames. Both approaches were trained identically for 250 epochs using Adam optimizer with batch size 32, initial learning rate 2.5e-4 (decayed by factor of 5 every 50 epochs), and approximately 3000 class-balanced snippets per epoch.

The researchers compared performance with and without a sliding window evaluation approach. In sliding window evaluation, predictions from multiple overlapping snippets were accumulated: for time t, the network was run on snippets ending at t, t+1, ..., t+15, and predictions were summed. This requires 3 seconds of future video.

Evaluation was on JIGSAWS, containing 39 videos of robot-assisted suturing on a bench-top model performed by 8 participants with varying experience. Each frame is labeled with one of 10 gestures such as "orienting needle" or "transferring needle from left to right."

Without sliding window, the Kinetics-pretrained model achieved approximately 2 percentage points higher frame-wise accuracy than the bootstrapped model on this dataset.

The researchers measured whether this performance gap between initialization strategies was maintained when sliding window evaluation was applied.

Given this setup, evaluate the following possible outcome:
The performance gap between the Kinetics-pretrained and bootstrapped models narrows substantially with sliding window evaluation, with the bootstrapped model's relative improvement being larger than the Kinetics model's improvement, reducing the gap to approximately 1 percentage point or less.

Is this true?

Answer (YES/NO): YES